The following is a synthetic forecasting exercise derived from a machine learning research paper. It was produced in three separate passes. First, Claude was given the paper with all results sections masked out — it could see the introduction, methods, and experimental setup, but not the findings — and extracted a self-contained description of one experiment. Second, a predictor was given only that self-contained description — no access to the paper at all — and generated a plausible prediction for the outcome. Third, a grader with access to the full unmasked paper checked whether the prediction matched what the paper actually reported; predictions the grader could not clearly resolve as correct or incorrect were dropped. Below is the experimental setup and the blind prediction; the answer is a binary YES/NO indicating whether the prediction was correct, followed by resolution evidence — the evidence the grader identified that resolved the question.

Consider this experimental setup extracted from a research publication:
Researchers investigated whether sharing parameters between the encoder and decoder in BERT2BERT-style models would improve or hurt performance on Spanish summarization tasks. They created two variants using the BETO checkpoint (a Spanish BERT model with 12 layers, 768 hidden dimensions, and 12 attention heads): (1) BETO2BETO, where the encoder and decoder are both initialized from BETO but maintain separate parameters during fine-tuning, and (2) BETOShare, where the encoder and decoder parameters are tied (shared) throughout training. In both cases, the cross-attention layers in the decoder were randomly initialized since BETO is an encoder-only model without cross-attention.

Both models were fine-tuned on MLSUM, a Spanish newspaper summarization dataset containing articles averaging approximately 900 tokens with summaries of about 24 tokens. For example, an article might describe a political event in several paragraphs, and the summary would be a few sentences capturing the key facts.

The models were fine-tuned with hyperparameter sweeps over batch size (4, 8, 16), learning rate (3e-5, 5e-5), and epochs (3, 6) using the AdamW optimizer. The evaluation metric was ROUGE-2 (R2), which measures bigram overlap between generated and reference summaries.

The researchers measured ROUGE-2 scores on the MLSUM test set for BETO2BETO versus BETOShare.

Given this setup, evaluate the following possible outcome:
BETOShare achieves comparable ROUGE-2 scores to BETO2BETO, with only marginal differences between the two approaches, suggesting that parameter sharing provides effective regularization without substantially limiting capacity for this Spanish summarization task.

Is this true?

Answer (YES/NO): YES